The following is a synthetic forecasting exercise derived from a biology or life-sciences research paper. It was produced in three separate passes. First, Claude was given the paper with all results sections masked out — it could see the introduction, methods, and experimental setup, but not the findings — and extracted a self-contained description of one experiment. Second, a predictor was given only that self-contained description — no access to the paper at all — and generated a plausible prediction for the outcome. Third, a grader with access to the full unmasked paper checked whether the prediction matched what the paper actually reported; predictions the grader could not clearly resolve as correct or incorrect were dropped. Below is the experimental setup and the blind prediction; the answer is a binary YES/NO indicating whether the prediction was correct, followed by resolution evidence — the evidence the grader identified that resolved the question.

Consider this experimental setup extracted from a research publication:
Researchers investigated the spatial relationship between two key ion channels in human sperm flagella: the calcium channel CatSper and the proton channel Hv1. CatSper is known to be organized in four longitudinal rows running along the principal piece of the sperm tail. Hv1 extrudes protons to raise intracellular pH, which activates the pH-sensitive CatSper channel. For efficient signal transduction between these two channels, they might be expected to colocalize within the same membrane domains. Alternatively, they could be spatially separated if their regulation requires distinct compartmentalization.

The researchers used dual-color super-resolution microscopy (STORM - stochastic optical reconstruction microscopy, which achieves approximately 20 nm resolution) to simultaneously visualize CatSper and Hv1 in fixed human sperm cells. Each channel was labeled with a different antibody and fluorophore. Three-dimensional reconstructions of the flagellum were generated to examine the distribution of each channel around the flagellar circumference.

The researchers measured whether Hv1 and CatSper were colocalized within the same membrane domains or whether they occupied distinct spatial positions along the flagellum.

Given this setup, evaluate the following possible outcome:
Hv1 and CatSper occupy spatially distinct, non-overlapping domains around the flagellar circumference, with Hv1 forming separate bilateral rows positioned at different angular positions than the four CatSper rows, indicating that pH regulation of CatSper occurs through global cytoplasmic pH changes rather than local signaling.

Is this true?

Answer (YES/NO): NO